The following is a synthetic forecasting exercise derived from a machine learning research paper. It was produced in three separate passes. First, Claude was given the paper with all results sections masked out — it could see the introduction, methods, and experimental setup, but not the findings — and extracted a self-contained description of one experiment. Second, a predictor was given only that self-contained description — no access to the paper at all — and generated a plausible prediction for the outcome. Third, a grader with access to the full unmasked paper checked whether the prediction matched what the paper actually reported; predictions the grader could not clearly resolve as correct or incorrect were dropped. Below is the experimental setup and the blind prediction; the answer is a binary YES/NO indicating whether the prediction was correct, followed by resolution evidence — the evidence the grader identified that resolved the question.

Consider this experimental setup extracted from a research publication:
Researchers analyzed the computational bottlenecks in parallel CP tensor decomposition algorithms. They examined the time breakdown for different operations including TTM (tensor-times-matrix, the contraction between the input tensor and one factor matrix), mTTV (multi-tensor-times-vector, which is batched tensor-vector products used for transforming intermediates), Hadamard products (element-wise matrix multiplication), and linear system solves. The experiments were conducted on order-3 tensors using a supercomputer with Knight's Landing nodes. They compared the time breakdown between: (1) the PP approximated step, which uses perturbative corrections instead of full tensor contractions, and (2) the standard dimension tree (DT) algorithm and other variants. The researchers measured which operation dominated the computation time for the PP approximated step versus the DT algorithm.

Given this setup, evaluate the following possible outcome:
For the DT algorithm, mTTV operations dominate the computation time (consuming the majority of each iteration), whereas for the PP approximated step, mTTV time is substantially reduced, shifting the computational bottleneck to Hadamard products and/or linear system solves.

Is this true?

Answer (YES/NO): NO